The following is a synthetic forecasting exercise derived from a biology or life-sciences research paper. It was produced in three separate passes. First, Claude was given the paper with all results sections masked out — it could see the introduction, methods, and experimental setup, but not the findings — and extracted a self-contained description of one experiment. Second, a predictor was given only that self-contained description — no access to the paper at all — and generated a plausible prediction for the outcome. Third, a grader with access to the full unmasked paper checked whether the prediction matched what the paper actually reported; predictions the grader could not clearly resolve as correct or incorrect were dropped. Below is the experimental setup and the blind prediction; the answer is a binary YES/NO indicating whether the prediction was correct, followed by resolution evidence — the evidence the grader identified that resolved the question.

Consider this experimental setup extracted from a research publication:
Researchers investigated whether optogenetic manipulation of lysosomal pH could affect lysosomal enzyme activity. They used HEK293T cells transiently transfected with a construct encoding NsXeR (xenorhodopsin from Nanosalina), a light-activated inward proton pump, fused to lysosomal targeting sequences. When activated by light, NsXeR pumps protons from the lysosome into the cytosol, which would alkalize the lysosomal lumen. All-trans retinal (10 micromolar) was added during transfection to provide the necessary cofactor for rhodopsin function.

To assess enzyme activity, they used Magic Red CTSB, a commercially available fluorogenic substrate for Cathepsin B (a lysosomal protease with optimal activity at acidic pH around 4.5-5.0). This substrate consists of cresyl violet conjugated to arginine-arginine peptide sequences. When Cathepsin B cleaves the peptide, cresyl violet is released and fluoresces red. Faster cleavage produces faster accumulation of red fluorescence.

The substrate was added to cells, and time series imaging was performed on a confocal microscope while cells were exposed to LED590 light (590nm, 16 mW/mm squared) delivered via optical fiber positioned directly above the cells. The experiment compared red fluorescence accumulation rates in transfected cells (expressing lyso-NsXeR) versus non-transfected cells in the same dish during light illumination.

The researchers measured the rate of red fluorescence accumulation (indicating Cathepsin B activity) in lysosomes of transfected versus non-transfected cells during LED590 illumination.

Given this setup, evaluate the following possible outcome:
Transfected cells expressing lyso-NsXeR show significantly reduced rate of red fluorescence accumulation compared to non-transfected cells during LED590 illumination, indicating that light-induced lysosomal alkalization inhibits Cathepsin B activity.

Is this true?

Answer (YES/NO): YES